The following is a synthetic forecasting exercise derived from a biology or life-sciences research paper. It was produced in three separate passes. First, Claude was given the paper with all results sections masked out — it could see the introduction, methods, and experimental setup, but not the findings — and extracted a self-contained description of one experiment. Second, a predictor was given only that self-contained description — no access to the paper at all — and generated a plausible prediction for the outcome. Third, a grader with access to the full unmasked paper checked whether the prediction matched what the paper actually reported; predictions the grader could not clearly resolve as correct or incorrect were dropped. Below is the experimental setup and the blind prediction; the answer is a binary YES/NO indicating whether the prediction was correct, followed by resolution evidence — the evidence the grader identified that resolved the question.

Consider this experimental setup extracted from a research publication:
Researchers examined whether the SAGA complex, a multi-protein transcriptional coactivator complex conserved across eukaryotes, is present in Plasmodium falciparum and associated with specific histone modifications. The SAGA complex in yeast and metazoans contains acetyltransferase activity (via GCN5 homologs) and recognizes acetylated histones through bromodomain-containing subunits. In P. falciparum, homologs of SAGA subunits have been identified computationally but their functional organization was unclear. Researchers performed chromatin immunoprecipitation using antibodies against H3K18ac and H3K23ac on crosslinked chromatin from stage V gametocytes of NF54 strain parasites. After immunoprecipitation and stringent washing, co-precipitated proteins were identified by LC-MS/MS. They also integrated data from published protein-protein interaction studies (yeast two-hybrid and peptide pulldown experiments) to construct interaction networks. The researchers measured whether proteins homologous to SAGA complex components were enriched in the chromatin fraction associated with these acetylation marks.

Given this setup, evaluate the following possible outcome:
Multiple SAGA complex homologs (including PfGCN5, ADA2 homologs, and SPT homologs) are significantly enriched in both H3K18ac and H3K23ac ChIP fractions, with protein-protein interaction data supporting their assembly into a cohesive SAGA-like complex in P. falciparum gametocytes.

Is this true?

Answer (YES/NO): NO